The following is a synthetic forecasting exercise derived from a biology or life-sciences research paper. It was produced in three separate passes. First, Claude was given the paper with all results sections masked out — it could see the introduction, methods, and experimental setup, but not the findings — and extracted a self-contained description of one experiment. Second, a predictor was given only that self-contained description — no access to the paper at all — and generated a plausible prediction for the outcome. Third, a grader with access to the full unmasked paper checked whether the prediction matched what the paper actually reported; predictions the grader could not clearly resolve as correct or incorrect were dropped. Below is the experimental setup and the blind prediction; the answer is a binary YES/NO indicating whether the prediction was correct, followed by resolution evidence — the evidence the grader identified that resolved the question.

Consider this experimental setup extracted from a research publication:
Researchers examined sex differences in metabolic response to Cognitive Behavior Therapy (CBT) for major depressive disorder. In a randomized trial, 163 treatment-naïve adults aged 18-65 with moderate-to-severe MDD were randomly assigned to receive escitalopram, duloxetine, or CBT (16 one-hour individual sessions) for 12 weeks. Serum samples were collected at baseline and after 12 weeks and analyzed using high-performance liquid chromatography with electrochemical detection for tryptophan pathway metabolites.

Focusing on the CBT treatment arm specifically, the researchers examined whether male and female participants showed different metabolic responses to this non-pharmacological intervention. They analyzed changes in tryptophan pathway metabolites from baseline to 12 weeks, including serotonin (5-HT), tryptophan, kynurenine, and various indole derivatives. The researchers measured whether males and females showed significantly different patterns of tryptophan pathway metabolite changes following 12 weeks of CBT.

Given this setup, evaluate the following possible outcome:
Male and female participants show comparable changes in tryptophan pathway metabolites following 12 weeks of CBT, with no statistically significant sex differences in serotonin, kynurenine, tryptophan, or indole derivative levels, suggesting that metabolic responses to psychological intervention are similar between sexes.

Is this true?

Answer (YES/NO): YES